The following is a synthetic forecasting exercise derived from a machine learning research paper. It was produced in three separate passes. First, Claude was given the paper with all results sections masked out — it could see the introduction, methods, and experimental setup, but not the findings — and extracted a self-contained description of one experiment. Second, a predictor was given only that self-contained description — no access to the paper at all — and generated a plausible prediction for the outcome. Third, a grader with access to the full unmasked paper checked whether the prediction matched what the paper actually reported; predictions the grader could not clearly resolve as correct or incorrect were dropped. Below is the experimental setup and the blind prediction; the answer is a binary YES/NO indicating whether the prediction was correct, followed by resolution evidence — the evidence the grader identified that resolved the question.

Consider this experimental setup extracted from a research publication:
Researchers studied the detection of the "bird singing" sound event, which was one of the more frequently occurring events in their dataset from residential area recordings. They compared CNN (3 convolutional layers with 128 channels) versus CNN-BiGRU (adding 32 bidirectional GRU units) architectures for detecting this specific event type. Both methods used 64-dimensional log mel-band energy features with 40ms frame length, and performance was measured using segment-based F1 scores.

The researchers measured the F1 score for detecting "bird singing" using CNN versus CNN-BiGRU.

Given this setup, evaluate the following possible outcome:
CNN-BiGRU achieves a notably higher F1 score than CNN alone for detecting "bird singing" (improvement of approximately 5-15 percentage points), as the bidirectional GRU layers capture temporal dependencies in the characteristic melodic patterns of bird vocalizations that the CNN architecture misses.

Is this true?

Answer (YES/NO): YES